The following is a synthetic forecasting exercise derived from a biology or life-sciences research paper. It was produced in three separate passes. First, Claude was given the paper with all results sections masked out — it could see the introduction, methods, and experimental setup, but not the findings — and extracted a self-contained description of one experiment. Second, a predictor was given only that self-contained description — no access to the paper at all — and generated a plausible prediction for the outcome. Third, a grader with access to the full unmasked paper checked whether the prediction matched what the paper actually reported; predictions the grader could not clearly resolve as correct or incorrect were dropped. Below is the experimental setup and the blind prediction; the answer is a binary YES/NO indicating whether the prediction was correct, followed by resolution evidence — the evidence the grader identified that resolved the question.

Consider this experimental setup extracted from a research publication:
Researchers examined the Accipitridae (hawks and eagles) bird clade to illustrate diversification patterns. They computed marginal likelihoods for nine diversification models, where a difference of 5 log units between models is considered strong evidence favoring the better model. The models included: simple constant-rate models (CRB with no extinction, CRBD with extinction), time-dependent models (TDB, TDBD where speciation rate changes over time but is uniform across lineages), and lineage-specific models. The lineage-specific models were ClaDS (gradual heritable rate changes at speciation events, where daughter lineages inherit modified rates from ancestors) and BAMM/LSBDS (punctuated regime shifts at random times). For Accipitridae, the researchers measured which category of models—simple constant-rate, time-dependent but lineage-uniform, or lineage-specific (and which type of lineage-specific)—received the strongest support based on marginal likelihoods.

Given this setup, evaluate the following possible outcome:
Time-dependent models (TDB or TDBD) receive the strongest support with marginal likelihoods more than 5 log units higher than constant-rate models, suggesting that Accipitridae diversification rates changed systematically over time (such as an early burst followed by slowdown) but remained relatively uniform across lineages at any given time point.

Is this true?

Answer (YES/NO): NO